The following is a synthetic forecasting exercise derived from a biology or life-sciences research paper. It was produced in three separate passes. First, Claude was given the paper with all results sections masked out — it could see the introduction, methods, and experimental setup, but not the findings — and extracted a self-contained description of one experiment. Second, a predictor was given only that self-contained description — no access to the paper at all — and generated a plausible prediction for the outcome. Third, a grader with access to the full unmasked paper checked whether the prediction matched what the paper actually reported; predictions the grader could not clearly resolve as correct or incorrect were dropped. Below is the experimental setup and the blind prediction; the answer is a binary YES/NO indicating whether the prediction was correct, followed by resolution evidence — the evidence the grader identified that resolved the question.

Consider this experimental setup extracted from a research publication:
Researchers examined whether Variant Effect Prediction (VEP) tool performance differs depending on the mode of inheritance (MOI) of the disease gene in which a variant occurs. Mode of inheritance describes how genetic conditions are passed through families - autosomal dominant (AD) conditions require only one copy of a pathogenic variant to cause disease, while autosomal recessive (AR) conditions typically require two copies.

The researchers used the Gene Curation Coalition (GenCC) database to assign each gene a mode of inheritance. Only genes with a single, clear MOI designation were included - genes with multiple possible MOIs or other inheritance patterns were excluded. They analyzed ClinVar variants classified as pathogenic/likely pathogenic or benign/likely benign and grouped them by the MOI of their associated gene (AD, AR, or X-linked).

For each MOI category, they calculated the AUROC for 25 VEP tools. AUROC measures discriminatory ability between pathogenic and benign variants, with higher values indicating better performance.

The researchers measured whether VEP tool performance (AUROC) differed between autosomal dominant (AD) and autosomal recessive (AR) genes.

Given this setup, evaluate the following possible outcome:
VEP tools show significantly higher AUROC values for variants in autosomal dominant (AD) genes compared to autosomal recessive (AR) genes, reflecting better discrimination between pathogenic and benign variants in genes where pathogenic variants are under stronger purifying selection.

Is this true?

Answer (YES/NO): NO